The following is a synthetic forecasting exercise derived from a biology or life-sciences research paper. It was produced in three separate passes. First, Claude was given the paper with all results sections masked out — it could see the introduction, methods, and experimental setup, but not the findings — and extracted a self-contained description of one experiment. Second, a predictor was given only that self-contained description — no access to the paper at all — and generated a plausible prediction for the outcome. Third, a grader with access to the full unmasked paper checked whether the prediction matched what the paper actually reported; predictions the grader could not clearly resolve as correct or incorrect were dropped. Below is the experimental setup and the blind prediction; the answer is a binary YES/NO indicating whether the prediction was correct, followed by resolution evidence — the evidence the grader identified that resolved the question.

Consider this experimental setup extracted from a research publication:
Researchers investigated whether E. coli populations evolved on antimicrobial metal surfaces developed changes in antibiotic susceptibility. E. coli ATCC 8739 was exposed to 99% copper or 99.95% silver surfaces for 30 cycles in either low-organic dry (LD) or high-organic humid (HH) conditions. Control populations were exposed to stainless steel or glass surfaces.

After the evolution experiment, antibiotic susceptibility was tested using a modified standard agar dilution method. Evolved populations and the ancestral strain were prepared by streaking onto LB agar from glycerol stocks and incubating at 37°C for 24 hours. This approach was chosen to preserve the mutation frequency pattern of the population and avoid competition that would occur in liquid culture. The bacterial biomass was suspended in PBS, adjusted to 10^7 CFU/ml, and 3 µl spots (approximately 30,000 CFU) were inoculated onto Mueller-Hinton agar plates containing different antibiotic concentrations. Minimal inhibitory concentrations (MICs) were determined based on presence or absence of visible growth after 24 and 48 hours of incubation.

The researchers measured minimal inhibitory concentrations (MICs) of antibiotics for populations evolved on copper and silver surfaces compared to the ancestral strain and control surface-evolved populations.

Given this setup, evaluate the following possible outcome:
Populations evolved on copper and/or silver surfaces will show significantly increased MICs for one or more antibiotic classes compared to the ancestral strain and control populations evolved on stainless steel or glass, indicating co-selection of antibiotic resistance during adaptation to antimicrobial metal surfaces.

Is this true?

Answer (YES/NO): NO